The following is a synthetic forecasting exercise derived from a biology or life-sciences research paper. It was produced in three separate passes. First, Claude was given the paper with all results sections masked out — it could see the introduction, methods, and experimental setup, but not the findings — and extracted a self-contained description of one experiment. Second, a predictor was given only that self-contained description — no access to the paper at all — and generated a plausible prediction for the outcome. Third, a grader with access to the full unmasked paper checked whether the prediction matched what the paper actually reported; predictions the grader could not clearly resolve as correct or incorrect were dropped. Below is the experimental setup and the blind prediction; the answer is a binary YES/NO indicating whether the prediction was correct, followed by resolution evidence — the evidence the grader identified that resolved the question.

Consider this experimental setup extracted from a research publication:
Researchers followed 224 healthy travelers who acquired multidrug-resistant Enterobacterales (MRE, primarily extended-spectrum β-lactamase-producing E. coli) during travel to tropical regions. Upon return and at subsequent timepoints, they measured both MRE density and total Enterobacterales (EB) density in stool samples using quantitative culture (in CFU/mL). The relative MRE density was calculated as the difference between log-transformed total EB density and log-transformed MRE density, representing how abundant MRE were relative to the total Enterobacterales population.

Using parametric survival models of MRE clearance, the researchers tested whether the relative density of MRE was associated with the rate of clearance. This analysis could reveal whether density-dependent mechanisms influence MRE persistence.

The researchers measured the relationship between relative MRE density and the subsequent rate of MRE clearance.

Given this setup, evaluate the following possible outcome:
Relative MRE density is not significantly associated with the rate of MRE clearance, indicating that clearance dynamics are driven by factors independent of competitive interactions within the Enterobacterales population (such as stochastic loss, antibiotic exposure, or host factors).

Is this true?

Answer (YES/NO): NO